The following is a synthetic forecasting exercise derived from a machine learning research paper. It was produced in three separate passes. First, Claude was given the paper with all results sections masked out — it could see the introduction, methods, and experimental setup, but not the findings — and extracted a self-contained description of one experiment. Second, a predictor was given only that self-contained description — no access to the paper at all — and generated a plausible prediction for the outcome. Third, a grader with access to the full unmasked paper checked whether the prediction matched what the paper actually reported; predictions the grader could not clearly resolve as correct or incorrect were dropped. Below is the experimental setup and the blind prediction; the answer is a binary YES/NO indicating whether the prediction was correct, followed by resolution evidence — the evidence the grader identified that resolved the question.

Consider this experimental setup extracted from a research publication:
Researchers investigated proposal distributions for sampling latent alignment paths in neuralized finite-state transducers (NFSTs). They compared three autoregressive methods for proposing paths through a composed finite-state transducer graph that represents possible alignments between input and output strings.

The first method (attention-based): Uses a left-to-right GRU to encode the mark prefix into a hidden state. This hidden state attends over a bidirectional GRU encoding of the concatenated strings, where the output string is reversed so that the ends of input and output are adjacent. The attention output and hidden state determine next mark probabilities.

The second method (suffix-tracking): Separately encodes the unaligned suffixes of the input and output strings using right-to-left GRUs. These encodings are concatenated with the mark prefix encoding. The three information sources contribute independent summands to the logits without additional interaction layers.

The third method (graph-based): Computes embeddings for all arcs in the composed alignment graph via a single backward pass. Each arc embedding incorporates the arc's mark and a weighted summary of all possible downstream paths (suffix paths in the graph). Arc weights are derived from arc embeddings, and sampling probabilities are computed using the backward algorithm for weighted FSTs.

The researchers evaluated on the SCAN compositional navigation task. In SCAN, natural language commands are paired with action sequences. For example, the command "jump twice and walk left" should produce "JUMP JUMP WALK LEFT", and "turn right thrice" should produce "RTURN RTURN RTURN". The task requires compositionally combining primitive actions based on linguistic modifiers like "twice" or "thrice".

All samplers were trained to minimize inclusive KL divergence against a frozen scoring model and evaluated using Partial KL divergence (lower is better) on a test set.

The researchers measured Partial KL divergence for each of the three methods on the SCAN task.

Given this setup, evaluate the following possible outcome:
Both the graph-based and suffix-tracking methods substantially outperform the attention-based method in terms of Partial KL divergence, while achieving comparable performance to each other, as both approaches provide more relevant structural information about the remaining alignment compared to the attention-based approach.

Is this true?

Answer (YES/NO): NO